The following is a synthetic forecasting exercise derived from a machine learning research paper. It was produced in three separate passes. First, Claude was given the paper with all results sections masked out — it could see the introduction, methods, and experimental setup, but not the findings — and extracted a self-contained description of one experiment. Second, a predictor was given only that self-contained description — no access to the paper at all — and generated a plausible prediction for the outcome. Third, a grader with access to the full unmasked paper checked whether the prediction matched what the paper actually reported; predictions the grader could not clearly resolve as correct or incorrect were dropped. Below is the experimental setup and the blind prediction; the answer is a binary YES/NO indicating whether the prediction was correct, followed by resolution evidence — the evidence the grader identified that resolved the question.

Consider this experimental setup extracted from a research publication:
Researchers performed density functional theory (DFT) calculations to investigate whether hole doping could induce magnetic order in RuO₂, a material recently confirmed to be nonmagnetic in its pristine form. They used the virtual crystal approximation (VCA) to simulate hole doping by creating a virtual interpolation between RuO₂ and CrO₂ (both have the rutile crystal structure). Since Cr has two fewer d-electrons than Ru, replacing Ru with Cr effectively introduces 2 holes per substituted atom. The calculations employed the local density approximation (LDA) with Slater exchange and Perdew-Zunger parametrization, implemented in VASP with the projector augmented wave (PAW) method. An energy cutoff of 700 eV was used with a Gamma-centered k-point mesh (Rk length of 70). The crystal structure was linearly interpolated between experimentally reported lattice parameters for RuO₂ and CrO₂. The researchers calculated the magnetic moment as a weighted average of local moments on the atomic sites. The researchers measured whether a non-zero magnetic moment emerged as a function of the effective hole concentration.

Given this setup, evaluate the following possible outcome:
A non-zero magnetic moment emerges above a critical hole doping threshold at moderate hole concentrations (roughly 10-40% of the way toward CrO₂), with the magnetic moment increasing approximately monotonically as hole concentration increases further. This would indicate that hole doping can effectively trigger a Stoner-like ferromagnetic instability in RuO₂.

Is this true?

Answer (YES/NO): YES